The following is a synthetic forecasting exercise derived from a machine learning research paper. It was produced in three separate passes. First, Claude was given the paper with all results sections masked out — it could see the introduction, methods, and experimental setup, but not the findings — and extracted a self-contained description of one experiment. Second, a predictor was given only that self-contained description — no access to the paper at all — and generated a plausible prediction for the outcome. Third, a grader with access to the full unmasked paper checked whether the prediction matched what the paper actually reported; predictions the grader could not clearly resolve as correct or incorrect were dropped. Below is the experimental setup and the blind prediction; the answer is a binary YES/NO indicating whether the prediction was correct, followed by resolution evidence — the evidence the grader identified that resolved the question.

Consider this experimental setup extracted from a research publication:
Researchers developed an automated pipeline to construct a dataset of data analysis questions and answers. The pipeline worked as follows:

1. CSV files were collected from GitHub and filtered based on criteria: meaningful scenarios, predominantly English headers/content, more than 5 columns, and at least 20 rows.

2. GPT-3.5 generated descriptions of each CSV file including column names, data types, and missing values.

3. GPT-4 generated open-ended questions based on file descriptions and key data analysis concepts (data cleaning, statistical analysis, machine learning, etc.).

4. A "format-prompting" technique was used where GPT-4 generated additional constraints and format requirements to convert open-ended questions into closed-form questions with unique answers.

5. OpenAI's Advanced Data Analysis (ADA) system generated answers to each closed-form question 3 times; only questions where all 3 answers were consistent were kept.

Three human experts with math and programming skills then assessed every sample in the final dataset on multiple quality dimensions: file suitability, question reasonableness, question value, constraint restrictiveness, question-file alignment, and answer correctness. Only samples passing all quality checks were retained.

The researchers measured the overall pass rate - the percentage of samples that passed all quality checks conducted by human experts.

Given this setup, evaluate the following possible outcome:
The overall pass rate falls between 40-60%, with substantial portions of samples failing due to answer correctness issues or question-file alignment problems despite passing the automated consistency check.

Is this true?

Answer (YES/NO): NO